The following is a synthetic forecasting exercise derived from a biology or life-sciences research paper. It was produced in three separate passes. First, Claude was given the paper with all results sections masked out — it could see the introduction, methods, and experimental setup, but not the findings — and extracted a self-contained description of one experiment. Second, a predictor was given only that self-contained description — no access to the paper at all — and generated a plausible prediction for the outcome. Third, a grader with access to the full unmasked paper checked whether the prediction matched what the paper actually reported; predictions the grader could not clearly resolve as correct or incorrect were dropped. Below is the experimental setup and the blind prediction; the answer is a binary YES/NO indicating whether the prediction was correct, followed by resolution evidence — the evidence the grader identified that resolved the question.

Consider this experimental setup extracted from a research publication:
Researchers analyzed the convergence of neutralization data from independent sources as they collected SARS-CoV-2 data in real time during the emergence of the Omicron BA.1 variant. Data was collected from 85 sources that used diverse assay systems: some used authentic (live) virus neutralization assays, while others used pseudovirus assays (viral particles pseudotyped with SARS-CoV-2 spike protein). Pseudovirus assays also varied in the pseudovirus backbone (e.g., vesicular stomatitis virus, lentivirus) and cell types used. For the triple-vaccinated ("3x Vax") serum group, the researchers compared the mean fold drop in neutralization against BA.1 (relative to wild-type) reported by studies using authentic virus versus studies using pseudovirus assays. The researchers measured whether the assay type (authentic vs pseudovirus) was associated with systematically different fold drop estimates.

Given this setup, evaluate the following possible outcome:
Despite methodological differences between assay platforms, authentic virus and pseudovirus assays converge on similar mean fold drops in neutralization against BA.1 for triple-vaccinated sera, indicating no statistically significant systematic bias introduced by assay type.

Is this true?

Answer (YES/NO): NO